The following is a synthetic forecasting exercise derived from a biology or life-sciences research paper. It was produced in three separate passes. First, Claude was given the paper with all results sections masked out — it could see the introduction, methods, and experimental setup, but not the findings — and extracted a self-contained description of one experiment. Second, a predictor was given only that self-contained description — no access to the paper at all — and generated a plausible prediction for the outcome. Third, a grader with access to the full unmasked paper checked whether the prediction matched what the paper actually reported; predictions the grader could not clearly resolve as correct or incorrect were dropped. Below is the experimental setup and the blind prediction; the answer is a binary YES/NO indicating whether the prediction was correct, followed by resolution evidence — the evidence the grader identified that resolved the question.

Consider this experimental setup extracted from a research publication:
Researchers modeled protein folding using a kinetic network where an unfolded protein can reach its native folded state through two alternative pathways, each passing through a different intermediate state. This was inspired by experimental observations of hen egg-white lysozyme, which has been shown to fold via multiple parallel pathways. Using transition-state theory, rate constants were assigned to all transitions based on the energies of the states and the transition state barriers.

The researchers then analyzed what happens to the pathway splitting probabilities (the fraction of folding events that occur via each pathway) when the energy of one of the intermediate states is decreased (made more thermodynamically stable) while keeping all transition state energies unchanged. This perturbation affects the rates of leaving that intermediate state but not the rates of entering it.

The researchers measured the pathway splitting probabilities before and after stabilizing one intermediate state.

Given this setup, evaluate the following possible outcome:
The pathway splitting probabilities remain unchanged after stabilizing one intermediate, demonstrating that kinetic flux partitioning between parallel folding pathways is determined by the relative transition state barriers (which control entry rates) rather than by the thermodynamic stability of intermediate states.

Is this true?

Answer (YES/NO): YES